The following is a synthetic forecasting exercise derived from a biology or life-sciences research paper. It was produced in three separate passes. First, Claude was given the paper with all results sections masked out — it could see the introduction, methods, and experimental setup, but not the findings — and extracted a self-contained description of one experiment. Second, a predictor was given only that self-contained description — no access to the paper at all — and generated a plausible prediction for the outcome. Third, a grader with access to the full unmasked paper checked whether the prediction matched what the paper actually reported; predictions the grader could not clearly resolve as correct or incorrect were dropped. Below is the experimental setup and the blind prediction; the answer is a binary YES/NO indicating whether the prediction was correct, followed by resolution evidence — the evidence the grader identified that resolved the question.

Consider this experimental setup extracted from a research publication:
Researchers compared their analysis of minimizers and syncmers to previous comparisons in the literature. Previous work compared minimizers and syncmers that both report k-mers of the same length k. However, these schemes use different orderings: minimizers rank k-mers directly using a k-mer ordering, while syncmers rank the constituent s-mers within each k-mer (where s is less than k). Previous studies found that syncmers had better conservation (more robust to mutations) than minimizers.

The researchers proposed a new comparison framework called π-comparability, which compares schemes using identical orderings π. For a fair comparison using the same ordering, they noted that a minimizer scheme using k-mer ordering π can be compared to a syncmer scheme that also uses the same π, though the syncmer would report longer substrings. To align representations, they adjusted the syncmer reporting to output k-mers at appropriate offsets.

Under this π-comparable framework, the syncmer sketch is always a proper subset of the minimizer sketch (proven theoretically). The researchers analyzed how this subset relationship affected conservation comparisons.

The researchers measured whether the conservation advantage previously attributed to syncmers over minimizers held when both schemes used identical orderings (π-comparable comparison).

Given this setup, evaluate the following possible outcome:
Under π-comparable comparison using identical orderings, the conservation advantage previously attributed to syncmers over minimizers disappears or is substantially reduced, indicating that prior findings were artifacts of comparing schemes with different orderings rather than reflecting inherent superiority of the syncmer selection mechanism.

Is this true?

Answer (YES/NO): YES